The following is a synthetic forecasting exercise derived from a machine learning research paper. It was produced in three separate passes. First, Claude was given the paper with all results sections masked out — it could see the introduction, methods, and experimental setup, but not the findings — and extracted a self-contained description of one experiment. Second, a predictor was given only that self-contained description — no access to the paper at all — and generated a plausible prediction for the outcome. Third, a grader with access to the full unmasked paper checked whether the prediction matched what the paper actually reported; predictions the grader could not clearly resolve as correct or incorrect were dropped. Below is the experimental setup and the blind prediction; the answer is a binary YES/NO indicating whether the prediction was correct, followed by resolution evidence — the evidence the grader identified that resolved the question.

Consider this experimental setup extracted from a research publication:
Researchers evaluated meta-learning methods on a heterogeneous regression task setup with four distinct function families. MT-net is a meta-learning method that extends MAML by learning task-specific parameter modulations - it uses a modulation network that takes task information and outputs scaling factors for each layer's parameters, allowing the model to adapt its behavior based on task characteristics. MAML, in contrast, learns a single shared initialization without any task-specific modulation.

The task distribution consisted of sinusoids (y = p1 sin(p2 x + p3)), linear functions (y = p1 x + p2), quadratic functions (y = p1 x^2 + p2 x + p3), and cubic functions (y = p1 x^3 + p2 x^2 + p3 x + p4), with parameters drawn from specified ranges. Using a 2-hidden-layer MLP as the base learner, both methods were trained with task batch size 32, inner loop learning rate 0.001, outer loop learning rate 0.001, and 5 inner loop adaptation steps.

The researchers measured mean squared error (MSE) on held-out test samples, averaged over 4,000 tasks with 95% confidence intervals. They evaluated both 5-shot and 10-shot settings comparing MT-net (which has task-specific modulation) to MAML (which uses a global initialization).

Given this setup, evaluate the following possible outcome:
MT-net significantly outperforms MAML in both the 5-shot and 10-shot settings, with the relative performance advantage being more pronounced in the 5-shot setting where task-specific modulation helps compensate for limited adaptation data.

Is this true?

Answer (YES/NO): NO